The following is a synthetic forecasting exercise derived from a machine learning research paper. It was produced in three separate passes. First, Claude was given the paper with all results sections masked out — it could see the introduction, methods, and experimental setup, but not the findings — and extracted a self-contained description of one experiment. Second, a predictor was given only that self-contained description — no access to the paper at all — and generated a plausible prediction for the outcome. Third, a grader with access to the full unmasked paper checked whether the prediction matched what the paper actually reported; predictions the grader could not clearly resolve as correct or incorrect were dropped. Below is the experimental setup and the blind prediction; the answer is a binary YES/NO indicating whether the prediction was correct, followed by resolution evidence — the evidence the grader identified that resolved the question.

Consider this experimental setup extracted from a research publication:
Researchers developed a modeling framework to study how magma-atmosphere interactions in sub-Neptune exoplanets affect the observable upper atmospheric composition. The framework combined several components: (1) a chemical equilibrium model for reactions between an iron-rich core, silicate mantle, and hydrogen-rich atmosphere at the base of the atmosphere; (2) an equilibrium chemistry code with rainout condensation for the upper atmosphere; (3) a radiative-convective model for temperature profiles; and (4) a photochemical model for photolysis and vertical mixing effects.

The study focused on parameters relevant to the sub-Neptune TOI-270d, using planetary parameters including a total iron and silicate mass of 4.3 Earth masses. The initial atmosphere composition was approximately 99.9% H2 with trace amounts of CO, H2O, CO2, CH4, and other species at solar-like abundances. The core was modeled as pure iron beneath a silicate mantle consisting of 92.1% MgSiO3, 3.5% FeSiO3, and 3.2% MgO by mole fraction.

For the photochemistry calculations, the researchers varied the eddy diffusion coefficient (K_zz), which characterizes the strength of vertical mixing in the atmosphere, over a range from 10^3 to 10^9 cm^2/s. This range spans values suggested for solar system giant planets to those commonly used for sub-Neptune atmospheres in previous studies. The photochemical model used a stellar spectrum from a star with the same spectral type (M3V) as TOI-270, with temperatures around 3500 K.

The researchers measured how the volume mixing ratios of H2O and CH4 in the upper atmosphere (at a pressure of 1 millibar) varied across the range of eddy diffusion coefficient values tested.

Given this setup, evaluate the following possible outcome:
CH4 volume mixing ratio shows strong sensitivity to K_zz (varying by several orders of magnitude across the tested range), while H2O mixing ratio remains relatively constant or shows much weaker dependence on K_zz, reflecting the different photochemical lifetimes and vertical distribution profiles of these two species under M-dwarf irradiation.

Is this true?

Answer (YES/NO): NO